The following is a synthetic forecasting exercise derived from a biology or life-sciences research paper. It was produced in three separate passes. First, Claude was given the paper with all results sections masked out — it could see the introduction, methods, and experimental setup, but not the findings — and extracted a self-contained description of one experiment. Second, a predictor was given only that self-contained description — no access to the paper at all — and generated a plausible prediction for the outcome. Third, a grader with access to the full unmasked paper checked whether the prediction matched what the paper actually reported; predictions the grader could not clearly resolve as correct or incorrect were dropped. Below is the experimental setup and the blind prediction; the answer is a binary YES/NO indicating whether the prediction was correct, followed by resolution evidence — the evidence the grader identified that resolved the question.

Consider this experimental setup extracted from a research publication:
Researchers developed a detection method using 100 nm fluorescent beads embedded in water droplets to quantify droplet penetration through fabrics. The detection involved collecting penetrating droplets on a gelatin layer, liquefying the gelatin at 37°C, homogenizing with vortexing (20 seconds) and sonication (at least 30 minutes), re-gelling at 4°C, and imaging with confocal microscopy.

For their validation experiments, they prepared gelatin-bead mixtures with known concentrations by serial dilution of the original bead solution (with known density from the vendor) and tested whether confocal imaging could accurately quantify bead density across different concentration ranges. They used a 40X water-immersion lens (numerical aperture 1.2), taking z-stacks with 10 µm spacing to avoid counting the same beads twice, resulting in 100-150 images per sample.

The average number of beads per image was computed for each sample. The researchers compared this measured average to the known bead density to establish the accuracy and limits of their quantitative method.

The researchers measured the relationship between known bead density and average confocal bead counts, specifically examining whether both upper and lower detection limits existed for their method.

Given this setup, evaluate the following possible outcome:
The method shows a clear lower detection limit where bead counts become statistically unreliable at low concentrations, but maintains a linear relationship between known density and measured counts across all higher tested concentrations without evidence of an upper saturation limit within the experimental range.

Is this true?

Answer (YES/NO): YES